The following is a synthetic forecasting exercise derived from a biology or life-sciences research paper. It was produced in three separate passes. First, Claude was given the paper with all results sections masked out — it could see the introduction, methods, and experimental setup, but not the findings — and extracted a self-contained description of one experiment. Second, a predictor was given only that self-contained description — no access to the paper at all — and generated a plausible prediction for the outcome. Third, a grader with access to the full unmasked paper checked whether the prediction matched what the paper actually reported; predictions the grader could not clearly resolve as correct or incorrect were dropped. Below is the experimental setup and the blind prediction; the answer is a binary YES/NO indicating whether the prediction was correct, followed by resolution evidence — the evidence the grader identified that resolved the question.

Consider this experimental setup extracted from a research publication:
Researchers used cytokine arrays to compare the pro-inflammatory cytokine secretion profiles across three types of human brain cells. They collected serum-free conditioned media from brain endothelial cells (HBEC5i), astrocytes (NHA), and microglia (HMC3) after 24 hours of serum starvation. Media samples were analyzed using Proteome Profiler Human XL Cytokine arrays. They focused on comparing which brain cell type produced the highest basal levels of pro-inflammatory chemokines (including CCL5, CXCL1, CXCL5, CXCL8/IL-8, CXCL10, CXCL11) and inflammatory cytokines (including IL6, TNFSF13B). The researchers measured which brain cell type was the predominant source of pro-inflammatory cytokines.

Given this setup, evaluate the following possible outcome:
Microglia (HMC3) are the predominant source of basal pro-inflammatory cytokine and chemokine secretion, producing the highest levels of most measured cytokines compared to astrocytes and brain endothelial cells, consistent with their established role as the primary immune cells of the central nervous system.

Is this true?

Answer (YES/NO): NO